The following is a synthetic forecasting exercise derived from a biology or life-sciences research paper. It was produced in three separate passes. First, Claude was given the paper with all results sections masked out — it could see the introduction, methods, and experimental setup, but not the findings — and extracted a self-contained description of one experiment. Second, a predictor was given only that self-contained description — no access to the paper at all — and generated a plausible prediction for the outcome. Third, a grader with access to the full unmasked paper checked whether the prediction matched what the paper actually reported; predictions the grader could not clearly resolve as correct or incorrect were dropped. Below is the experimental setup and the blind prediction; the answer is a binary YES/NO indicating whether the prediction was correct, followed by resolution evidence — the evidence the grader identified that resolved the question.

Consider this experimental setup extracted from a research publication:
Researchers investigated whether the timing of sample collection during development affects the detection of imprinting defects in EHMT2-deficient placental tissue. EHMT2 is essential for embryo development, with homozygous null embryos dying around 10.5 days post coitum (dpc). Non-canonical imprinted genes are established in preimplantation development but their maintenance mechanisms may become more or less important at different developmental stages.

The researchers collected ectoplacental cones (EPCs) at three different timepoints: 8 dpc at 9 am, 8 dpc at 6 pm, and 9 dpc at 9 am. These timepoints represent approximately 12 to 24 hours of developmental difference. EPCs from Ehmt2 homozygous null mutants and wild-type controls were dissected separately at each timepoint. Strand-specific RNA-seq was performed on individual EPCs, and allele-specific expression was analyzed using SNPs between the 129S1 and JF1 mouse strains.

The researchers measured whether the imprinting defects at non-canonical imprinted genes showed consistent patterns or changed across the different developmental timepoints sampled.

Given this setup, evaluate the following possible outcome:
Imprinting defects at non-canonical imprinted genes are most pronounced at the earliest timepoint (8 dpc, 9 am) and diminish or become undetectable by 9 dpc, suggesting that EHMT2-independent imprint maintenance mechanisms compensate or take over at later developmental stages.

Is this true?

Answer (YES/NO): NO